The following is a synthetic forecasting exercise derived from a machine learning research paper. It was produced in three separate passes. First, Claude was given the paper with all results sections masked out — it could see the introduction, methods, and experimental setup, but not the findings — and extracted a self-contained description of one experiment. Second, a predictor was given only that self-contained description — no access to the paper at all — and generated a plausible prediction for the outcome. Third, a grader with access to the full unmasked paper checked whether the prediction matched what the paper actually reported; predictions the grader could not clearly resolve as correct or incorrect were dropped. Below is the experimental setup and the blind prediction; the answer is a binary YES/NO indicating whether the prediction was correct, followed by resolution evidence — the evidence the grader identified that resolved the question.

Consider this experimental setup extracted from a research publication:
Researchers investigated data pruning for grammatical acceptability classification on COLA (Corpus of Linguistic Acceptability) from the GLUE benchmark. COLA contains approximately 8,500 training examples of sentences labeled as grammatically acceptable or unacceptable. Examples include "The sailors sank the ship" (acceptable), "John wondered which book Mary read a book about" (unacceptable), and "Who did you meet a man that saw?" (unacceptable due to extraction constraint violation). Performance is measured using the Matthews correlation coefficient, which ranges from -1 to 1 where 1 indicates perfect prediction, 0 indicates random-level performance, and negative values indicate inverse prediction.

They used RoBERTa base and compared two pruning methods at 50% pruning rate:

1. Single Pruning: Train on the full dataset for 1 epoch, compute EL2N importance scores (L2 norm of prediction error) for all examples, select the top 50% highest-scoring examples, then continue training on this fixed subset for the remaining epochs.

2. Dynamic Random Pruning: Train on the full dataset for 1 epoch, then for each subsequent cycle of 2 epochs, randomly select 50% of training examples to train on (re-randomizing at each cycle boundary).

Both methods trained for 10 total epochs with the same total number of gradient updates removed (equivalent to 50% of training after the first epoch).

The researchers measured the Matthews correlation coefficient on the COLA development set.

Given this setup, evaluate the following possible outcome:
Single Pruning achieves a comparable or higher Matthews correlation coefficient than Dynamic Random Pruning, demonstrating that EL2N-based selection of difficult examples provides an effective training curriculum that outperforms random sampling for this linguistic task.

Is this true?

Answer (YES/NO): YES